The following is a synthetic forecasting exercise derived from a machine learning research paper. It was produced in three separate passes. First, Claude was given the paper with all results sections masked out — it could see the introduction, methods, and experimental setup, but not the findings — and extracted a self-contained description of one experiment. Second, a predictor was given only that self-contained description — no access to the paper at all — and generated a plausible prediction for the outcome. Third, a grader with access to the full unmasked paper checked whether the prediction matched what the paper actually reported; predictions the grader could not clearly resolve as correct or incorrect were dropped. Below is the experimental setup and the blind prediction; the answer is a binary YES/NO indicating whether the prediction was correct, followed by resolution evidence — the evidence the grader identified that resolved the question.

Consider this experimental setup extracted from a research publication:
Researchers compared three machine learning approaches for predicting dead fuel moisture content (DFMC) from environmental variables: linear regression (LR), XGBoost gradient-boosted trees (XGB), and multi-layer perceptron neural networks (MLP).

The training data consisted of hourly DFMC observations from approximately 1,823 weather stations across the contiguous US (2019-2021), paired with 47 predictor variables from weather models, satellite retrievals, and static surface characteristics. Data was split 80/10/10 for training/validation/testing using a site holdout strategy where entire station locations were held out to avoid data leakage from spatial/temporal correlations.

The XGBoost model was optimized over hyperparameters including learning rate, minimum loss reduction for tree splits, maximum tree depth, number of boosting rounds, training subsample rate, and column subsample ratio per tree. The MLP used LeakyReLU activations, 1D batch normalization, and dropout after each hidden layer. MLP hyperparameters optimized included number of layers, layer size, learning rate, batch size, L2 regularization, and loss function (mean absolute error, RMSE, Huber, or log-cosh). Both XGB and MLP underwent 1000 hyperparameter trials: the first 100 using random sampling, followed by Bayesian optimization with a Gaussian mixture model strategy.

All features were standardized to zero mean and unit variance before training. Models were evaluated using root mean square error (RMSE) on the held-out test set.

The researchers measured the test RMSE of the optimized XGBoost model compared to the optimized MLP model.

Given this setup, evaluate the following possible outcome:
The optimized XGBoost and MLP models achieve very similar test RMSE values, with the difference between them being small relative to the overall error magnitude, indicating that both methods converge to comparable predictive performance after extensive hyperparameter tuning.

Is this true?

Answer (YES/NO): NO